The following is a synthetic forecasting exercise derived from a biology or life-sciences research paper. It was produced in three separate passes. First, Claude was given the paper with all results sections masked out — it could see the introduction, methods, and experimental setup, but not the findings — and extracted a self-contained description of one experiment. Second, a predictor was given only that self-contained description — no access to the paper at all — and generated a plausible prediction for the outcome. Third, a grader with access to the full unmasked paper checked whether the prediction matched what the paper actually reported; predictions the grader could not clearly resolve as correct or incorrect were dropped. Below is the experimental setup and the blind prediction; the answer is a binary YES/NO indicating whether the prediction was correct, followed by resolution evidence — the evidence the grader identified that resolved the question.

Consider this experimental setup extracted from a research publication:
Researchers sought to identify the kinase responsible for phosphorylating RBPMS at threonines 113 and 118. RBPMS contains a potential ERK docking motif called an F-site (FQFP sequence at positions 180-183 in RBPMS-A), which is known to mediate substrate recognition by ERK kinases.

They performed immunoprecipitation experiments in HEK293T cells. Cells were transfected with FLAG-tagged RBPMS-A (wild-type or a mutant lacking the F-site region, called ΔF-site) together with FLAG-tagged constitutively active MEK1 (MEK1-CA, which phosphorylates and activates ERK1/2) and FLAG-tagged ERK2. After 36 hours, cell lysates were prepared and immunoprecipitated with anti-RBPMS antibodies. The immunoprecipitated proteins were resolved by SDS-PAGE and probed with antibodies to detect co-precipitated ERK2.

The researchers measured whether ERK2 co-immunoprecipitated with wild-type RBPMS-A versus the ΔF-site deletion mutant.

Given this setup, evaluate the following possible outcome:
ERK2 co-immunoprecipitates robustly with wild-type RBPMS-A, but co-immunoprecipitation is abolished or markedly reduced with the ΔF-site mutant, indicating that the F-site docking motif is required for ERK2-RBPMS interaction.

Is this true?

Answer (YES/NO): YES